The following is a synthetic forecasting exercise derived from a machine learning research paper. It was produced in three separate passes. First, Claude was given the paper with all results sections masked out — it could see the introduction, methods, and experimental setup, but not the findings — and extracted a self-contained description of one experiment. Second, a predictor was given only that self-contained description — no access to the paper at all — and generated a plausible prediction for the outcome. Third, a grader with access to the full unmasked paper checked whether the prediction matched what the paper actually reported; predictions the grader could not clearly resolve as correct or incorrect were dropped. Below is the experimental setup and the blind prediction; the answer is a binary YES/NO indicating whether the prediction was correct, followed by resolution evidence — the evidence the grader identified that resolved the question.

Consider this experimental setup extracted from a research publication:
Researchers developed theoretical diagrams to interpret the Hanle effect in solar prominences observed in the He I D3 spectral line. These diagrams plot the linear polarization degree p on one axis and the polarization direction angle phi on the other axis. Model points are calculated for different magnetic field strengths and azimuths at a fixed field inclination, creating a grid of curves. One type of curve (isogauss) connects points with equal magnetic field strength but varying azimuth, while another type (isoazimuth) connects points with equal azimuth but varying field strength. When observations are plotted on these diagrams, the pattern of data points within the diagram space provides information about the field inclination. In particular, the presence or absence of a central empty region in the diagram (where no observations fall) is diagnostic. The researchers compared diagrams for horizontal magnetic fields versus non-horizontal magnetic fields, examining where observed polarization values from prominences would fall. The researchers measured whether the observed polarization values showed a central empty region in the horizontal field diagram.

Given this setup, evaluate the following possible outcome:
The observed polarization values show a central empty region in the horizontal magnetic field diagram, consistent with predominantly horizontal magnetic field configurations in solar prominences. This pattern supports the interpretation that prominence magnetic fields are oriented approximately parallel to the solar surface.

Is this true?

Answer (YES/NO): YES